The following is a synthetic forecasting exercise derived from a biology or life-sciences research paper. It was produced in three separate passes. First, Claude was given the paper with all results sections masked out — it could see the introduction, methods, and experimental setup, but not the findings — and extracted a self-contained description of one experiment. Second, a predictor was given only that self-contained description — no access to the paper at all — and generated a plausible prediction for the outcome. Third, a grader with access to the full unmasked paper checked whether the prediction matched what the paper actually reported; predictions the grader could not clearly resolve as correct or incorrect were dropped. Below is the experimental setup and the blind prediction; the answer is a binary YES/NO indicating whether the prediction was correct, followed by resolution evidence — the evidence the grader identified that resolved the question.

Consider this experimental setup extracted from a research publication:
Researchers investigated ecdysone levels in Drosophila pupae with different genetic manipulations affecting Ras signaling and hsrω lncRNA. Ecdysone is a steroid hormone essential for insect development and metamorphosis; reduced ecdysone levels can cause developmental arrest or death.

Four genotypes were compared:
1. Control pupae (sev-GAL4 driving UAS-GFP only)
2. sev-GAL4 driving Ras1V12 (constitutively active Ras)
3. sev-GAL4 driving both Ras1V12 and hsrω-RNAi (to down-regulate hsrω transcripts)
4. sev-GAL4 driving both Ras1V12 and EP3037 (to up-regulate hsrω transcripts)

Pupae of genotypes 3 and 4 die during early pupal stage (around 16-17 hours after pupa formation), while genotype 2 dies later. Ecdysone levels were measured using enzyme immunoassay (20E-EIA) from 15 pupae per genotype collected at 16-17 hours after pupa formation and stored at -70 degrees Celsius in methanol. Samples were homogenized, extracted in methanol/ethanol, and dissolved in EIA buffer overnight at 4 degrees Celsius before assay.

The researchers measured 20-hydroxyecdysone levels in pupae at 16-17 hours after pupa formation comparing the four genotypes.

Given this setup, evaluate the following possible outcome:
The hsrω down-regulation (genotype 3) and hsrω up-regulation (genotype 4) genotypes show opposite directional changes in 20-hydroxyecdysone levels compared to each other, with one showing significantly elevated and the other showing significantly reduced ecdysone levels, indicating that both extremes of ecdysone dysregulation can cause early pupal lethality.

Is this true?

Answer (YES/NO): NO